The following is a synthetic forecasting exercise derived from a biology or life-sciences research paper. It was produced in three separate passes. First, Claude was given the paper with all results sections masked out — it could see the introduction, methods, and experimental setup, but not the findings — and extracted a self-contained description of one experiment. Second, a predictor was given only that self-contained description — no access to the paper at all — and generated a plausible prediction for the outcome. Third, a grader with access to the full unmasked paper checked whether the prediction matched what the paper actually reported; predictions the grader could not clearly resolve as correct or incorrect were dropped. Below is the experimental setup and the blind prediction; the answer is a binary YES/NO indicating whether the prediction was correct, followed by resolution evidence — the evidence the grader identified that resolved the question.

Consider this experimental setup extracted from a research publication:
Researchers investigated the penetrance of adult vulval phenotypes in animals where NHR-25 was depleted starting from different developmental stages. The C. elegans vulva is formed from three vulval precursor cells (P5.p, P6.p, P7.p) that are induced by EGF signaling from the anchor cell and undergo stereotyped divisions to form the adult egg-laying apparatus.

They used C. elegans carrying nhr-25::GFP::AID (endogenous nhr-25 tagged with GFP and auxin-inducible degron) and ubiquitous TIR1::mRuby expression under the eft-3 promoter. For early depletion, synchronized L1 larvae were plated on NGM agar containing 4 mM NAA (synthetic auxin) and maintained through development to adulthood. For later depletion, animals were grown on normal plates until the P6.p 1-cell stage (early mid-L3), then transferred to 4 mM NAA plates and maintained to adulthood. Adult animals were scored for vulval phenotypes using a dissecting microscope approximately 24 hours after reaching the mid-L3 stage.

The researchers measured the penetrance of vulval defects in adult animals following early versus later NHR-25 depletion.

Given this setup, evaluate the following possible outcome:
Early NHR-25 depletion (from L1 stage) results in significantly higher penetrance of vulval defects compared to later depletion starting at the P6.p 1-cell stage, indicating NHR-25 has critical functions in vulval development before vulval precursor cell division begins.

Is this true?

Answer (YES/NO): NO